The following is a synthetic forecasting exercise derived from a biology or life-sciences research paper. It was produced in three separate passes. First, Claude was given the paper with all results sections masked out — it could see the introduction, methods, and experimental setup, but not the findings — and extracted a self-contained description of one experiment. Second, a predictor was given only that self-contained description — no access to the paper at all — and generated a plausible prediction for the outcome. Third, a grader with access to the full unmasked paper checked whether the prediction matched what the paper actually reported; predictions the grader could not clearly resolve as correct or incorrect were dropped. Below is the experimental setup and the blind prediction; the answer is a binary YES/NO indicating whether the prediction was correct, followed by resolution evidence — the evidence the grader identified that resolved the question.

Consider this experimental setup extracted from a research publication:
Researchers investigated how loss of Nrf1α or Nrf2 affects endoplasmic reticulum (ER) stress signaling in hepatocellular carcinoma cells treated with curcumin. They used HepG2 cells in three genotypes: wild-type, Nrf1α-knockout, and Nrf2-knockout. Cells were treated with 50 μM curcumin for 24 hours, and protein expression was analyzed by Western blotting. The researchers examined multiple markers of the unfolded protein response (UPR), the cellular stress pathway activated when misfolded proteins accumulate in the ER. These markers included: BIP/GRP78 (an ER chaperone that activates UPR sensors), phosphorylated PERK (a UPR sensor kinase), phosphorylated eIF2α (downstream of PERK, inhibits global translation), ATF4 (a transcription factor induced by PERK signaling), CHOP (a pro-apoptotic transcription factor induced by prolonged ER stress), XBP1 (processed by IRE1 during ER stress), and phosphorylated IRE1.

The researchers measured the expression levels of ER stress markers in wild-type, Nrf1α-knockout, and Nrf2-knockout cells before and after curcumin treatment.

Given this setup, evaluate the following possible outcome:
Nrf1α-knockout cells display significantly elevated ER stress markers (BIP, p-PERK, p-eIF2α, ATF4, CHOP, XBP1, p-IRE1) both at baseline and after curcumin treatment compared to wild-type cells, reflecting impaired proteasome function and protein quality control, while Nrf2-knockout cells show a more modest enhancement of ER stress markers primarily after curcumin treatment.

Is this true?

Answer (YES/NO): NO